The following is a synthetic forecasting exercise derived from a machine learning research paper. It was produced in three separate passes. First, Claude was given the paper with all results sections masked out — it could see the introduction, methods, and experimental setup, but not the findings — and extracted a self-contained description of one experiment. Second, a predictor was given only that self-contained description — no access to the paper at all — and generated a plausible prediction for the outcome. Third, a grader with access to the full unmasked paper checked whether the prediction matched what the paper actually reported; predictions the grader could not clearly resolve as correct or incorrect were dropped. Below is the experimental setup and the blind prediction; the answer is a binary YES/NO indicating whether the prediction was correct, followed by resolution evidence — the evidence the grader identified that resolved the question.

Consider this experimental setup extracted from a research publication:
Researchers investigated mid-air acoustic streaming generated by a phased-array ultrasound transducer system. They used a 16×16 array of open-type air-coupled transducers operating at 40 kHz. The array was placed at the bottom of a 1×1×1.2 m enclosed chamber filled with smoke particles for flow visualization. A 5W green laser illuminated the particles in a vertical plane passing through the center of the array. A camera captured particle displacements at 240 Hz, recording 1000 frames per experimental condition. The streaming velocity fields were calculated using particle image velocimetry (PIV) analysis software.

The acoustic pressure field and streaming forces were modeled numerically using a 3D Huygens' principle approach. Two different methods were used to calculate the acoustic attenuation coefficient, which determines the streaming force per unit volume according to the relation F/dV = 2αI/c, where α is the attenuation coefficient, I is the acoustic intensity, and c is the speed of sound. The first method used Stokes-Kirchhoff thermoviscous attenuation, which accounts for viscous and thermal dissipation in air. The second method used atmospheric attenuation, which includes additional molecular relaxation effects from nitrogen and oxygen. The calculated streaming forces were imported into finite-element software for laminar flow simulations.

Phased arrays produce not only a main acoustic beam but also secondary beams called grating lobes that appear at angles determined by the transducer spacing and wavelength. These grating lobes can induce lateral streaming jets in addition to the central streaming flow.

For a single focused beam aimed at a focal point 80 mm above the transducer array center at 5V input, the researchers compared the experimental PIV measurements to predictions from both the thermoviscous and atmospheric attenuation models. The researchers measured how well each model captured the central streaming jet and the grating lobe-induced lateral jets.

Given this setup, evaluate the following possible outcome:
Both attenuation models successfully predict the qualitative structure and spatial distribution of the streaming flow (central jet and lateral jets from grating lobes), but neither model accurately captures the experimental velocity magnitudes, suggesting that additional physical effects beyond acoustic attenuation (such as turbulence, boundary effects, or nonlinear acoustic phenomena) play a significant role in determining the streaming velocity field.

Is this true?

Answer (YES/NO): NO